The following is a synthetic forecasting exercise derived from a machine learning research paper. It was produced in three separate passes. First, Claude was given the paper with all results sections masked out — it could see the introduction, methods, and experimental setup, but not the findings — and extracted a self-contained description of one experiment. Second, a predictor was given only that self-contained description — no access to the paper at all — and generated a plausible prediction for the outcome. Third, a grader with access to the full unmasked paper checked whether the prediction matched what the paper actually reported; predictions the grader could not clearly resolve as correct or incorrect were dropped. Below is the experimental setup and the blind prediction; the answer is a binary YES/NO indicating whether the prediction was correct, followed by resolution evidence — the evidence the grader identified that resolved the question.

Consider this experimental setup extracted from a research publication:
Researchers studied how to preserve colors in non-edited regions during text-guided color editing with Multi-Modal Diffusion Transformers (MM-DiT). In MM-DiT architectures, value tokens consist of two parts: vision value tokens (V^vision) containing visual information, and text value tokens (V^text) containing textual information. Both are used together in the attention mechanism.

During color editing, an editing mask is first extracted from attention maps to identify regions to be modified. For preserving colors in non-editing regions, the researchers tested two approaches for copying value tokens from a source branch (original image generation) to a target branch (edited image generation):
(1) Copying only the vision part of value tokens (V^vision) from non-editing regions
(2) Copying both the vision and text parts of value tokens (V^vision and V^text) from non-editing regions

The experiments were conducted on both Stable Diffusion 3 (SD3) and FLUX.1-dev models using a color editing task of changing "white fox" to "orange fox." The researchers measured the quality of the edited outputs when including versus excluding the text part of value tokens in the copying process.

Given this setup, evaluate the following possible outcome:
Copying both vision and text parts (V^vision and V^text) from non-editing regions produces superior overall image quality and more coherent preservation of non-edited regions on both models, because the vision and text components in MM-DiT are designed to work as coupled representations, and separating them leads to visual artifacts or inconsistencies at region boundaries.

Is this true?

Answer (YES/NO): NO